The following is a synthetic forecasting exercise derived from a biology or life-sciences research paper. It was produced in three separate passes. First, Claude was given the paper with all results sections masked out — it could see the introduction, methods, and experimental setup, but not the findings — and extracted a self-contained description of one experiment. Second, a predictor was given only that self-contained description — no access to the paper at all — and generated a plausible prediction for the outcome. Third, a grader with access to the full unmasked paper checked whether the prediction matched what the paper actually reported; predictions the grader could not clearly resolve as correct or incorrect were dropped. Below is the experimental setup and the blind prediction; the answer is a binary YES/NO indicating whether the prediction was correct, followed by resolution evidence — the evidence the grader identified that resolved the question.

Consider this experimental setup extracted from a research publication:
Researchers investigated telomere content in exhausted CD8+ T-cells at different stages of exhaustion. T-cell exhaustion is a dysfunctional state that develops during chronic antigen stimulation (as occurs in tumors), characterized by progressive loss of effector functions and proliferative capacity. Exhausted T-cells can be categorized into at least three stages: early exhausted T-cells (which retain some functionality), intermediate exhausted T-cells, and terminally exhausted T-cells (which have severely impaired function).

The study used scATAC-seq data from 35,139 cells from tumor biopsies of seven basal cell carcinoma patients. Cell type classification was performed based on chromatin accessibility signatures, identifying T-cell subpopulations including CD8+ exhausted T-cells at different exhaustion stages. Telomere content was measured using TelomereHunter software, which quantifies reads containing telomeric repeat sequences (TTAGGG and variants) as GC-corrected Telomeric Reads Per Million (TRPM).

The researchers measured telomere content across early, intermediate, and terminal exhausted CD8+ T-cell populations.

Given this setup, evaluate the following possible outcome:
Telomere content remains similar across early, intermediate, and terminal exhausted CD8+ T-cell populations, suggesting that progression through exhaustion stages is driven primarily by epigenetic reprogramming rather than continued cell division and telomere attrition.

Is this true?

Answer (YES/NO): NO